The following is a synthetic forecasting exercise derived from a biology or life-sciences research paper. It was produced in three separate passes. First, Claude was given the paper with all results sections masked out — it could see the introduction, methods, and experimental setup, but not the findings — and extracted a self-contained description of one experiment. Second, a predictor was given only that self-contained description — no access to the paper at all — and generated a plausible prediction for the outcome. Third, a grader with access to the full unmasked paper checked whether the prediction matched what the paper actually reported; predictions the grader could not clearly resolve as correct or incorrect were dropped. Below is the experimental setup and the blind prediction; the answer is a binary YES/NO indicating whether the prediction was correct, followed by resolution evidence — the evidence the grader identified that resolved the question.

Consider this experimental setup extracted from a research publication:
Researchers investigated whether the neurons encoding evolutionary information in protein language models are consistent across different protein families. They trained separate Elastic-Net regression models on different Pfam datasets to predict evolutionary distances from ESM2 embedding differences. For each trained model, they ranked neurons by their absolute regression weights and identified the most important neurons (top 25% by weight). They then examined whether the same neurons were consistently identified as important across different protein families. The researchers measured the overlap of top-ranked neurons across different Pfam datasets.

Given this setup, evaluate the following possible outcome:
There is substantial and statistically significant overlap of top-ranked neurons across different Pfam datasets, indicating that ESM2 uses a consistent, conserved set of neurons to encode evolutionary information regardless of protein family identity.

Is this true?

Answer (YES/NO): NO